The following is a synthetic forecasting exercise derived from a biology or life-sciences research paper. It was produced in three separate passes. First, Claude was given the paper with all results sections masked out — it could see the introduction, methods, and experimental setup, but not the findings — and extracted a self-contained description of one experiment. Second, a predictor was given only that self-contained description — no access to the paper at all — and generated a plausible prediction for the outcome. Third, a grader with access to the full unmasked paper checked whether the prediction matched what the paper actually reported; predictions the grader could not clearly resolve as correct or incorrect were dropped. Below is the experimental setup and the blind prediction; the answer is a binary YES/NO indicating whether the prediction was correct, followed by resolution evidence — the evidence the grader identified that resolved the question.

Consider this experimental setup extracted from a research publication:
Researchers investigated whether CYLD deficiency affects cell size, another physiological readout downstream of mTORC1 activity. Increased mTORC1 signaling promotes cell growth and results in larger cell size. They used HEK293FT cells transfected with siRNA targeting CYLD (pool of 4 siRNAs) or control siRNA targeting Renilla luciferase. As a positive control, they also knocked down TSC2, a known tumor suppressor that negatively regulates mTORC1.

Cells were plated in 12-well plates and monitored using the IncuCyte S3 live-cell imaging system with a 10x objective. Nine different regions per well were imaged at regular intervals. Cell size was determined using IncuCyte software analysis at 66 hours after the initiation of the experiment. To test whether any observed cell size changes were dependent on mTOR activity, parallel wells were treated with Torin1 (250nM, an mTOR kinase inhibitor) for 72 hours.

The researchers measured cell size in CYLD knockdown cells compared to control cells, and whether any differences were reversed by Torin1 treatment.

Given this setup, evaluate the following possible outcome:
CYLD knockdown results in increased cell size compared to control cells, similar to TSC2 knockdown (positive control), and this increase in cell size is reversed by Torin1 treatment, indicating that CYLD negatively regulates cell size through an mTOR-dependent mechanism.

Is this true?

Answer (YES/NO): YES